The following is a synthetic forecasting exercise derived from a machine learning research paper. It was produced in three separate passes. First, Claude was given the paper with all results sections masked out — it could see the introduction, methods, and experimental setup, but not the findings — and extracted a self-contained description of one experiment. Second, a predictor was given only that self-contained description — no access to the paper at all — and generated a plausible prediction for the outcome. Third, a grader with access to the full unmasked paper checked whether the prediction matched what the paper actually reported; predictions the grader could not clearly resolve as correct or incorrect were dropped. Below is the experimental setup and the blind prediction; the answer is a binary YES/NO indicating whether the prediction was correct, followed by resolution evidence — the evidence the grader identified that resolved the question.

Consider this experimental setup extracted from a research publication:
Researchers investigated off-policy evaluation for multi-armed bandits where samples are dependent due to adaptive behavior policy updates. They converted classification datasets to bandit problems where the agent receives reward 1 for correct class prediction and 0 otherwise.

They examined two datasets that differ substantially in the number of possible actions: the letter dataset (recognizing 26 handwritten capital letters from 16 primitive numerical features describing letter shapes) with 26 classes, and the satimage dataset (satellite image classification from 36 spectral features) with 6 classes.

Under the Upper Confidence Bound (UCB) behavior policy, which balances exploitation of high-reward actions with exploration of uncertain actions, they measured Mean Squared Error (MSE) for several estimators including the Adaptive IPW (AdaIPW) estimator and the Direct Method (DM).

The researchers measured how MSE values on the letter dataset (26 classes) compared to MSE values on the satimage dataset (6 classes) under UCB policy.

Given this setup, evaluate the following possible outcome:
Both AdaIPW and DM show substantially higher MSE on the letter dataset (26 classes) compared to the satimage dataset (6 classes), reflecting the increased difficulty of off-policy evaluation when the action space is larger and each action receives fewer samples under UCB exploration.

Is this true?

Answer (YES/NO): YES